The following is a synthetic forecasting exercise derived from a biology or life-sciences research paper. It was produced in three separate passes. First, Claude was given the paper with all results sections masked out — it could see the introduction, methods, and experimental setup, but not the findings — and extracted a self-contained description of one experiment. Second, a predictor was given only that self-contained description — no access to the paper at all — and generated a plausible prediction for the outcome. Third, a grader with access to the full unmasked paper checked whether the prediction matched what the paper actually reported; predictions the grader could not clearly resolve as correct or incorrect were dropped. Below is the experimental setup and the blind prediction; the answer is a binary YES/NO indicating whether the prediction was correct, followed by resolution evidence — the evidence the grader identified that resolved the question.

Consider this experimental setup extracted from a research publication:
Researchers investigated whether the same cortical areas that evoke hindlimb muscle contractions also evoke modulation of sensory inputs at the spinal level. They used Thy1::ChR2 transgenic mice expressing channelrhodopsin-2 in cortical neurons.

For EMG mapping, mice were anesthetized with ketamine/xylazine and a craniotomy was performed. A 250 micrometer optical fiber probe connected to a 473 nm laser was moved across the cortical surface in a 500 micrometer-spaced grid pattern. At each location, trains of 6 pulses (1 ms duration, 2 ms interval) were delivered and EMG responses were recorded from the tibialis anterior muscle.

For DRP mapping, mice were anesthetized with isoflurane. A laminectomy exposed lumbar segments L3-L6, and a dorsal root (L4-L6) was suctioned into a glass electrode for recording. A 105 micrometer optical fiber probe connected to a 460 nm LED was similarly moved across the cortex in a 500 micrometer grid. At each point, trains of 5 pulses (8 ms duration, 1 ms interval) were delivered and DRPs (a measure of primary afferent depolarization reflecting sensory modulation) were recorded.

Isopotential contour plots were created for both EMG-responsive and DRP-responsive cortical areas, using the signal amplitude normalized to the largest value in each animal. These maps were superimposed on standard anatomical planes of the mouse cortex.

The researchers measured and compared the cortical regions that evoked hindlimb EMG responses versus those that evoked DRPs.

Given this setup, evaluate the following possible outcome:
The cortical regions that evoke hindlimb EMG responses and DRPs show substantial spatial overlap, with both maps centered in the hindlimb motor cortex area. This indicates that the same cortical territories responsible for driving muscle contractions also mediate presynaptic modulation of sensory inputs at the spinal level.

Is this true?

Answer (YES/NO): YES